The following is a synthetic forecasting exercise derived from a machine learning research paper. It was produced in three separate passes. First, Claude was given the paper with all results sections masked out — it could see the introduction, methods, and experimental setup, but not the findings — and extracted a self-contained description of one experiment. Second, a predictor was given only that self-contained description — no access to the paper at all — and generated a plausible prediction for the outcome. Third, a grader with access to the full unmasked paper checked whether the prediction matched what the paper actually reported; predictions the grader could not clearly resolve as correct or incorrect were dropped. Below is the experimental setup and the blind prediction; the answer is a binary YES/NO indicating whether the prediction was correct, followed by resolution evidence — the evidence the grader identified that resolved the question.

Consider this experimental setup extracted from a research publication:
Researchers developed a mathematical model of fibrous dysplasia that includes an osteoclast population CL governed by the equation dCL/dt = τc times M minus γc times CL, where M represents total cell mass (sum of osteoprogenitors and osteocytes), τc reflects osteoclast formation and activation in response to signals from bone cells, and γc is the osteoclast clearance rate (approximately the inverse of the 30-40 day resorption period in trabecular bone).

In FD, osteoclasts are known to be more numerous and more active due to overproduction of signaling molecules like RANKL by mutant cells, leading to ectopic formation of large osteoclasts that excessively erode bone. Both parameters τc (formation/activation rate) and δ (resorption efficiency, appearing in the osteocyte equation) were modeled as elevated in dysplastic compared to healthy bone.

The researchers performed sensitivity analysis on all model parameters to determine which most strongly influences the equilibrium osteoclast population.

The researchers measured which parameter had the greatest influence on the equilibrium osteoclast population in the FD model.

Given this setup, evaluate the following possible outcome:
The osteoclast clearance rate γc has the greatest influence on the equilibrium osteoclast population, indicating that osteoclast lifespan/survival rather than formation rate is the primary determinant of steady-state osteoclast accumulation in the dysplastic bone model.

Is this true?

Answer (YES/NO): NO